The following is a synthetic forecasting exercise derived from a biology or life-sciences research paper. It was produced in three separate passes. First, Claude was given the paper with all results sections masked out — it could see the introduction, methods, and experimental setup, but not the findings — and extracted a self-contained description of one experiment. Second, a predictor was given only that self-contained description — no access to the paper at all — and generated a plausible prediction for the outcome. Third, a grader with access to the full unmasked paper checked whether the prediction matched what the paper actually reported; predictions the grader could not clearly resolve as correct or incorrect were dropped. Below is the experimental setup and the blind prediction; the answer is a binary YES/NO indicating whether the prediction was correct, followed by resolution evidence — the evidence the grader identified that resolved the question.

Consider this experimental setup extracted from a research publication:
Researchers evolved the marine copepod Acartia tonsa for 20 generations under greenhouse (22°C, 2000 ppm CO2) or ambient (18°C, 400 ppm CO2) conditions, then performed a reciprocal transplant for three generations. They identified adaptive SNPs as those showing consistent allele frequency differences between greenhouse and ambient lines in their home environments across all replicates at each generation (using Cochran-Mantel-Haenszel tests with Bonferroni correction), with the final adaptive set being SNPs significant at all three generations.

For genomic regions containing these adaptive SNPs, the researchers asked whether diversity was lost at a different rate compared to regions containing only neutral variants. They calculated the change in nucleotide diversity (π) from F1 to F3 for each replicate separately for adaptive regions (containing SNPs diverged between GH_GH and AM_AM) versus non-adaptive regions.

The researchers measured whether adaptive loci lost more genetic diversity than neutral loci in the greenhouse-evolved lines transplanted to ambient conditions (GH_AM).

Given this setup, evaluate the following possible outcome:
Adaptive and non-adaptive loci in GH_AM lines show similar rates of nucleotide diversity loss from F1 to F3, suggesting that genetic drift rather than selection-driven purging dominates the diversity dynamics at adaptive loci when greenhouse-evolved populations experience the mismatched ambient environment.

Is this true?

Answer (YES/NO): NO